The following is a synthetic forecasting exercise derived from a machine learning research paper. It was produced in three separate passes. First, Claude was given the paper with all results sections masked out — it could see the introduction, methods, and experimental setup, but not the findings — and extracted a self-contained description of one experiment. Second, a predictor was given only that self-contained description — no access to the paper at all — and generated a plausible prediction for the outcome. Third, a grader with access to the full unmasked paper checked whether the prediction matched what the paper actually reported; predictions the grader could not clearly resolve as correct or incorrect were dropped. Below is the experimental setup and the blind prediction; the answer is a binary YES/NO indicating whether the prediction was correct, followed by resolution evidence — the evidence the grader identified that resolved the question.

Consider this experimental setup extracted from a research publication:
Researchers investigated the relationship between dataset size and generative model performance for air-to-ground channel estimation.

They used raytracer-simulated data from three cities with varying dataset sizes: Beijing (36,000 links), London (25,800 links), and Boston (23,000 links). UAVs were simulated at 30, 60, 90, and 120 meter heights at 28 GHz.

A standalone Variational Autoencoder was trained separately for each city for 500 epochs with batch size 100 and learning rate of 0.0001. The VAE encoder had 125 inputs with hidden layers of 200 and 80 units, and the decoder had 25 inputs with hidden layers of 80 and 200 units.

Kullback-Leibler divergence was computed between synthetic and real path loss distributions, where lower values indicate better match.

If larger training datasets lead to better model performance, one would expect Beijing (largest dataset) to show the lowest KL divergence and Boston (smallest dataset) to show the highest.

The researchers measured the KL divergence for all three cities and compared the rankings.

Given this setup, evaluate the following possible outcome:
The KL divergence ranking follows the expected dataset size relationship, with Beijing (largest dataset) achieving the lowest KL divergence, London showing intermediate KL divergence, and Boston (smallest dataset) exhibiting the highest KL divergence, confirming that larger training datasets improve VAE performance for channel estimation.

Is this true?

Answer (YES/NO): NO